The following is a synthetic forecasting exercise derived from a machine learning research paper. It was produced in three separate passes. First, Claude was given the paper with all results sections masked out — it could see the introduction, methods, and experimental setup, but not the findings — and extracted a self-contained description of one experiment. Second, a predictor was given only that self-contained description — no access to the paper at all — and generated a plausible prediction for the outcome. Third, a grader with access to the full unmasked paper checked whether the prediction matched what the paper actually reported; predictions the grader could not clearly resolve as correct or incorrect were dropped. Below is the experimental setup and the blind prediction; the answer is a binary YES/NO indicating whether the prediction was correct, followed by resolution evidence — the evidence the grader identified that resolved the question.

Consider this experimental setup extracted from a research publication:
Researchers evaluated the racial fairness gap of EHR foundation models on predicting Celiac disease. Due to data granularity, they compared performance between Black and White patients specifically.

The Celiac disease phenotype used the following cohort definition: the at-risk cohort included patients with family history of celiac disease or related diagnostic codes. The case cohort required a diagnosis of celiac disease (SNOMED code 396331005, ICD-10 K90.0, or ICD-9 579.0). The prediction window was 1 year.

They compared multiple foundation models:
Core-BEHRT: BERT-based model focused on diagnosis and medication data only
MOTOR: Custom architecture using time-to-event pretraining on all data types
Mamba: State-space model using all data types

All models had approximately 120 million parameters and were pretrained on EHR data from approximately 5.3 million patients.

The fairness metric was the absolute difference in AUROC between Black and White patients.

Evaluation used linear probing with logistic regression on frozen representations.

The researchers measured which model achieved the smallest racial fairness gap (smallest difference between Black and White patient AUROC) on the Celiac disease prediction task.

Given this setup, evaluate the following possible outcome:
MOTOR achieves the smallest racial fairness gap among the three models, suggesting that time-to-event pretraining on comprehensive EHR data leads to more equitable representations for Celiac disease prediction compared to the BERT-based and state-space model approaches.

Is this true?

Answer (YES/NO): NO